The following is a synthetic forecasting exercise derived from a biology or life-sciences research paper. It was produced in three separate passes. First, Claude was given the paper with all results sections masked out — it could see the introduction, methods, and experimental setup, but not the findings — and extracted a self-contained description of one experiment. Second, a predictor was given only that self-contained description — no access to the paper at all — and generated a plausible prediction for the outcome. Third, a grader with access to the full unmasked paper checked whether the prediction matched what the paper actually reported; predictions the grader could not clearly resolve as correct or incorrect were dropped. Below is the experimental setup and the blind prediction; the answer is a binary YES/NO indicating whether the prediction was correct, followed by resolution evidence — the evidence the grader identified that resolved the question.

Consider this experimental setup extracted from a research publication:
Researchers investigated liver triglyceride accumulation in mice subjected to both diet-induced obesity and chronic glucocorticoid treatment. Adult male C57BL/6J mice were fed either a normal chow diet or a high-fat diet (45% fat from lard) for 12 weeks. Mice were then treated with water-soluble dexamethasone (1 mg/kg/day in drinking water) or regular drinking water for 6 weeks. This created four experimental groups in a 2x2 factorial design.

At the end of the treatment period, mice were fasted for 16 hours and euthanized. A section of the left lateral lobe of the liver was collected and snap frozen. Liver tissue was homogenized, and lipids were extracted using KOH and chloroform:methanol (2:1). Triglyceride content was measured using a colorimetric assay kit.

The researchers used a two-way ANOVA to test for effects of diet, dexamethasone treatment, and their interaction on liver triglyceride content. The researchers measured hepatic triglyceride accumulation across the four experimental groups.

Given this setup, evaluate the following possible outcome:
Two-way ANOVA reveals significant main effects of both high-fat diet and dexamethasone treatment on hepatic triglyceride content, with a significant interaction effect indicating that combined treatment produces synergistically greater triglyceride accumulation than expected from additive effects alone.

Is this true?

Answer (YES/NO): NO